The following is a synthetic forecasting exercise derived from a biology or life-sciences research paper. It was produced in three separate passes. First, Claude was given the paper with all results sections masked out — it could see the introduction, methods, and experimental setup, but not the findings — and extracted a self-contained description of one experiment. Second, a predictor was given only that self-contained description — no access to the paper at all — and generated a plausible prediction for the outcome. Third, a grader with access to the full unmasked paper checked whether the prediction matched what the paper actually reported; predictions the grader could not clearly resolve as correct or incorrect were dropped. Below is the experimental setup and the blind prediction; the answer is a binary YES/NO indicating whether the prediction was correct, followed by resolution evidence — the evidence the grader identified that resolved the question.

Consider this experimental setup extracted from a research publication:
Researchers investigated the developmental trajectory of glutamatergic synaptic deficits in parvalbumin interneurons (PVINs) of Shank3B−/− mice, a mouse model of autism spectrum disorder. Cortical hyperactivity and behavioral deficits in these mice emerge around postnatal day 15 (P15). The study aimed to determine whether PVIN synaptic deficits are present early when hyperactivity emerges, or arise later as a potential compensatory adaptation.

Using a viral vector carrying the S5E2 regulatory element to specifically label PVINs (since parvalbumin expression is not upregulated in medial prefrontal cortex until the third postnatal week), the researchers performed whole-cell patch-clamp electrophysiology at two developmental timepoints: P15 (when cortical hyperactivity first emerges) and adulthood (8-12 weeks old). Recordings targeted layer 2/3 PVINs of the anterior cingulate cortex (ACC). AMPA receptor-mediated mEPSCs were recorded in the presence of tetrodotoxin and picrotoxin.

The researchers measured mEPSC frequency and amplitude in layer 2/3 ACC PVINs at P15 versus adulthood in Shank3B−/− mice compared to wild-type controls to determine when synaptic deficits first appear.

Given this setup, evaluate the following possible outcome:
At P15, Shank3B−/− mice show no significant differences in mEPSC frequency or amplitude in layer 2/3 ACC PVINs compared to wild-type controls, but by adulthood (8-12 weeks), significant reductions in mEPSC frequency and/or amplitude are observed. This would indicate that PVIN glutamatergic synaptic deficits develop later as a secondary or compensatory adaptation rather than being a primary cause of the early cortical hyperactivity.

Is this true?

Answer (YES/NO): YES